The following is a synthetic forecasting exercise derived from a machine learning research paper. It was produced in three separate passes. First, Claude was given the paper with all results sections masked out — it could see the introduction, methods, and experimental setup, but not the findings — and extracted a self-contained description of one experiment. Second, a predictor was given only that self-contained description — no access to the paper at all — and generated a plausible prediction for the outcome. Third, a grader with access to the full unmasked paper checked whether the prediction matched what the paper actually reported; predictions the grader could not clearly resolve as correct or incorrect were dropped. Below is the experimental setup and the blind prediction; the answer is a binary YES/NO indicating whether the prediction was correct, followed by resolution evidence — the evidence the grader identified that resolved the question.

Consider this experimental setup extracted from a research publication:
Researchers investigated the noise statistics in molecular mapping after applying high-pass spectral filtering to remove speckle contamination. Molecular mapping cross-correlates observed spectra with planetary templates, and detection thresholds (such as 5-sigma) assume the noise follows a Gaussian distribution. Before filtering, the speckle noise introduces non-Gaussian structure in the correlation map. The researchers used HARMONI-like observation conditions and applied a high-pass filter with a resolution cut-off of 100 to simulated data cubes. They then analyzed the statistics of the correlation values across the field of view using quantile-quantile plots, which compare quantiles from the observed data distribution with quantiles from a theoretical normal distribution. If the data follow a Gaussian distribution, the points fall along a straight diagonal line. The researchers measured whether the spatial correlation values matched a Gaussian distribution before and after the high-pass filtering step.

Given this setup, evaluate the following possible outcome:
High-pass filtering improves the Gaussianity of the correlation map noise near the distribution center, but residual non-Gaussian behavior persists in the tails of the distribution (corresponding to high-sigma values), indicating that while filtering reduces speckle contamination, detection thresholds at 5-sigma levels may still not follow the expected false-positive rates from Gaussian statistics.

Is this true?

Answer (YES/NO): NO